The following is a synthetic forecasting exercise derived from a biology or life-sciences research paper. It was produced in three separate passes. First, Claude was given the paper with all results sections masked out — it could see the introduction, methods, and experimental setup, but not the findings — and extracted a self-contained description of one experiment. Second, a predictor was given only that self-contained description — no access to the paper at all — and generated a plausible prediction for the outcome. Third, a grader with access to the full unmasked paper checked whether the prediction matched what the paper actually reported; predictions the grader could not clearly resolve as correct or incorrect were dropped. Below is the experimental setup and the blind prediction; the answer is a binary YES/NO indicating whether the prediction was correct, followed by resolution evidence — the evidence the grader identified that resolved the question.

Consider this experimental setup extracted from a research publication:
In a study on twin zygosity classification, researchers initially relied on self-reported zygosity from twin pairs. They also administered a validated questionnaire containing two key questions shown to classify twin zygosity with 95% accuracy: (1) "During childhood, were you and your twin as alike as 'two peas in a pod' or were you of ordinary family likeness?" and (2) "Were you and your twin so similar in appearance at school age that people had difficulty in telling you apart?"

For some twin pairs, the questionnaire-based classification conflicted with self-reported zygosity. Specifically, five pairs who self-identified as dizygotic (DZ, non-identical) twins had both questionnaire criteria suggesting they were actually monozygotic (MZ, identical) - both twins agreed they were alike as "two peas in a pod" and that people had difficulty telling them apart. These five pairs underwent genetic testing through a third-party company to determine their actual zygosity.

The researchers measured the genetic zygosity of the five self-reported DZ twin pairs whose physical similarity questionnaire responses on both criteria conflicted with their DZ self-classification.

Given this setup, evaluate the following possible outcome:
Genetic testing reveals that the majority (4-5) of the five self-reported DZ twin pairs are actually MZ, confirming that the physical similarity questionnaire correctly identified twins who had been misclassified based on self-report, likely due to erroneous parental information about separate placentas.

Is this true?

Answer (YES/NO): YES